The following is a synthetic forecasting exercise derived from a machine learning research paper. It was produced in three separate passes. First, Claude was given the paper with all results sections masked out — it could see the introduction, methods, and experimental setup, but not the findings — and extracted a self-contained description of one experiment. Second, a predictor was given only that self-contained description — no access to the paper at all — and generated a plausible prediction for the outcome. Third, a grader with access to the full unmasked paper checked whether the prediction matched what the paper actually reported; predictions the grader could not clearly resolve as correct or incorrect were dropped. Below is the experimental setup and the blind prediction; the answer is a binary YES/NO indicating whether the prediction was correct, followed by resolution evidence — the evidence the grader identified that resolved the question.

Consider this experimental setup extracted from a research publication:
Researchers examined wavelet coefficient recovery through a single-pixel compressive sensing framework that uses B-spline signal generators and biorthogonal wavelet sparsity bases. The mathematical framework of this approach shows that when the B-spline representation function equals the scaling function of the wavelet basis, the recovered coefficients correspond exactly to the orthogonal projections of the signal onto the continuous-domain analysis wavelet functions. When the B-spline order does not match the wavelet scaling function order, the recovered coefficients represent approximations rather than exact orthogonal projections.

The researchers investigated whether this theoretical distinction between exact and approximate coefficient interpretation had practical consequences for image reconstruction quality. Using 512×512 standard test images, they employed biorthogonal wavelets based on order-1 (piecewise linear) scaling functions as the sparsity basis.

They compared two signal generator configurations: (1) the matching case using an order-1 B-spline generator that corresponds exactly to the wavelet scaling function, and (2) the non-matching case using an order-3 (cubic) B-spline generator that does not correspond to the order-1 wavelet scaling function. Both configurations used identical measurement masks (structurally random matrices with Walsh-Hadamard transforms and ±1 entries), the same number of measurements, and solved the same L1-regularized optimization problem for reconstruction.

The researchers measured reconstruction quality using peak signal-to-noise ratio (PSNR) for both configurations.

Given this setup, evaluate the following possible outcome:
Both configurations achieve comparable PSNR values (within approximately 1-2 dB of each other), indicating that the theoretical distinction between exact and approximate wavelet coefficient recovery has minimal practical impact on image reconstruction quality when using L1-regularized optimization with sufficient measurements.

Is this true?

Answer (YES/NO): NO